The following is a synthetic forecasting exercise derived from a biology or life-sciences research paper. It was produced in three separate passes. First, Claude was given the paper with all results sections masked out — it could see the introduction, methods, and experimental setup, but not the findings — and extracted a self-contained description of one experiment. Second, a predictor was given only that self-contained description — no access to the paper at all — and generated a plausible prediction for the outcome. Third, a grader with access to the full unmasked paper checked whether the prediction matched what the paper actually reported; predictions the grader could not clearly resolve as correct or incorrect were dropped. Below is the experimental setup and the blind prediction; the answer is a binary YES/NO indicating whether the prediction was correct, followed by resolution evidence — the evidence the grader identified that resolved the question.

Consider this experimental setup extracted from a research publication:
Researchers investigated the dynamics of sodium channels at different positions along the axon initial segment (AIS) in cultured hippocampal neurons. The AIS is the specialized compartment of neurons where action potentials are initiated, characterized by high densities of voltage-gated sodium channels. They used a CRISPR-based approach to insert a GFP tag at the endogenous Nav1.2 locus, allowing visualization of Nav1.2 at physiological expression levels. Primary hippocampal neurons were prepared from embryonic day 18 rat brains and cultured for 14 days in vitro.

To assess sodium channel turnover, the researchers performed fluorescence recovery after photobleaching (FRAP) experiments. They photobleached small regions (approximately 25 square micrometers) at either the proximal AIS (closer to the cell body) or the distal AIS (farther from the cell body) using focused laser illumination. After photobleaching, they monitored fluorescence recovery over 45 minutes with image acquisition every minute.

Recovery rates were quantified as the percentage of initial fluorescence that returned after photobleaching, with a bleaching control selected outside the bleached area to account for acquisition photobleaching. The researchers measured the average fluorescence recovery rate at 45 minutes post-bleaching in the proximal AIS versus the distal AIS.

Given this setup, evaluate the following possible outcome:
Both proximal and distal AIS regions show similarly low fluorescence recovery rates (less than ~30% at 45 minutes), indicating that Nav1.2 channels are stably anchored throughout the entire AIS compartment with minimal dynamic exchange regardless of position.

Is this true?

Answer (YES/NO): NO